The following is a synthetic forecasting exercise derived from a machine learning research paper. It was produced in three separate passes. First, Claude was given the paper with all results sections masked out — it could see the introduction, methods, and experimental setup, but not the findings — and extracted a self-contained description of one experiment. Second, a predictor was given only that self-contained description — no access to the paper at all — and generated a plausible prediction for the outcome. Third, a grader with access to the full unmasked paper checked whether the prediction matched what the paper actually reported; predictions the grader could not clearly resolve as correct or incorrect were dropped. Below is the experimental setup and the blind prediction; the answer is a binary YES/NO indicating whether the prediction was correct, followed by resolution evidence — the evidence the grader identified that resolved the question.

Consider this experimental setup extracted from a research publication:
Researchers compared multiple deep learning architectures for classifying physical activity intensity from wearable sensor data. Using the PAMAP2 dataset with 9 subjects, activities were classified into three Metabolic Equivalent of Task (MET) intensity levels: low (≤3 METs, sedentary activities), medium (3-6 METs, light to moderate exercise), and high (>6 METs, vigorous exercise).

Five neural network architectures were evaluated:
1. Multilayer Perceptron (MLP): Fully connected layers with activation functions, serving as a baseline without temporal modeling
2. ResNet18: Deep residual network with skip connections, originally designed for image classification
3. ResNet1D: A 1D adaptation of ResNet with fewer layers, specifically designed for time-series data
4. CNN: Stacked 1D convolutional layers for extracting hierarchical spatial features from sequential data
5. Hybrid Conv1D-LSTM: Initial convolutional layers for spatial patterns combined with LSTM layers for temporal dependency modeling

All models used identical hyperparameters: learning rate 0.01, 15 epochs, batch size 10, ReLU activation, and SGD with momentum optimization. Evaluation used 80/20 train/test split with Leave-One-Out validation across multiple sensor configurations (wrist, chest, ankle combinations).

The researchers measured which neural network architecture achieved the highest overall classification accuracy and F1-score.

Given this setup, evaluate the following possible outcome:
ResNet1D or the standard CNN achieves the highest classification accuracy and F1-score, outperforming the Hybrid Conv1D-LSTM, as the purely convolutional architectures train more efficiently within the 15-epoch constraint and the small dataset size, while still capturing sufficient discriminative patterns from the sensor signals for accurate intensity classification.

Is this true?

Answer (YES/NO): NO